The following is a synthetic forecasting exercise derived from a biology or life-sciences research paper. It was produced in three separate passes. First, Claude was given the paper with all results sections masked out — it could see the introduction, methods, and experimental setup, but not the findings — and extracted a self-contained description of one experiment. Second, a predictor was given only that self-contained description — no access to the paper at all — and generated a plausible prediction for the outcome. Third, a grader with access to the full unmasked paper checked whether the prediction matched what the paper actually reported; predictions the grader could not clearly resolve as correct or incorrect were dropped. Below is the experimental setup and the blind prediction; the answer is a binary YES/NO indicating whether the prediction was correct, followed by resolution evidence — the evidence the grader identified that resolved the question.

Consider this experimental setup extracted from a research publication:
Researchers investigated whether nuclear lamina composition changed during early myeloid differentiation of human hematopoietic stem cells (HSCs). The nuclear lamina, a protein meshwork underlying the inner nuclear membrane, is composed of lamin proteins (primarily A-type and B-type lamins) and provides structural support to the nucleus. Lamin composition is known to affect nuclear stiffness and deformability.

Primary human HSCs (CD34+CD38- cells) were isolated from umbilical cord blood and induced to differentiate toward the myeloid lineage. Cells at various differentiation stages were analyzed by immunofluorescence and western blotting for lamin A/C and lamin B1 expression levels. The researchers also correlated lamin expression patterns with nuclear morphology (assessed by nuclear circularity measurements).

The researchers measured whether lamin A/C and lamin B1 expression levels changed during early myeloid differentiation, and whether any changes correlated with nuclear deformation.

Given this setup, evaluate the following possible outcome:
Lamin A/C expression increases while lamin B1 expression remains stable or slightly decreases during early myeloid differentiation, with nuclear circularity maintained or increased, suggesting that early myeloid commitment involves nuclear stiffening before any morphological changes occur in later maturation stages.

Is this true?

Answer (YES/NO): NO